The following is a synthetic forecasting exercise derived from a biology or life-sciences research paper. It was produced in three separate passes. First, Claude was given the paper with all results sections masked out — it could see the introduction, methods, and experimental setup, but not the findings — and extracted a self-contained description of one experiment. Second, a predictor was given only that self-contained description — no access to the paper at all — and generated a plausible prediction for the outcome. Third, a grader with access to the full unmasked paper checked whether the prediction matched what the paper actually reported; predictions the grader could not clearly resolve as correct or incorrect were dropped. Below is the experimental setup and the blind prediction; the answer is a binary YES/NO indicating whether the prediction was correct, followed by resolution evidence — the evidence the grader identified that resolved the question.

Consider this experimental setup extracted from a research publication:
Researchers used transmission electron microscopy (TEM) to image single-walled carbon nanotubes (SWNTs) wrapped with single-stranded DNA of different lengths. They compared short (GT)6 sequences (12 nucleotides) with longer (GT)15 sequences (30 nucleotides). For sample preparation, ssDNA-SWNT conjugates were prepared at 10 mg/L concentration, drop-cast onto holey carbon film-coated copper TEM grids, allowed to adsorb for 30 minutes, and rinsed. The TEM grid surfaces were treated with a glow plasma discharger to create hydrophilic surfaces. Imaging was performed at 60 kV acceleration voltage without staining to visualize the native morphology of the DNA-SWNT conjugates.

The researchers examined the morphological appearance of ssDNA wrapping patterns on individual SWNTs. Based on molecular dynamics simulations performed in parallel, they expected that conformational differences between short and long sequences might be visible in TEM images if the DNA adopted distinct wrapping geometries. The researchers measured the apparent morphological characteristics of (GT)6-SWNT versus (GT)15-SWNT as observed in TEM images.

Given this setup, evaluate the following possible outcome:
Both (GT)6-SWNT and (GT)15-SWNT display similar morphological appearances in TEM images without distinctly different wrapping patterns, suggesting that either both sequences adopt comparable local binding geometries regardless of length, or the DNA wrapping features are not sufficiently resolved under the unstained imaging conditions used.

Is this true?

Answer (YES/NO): NO